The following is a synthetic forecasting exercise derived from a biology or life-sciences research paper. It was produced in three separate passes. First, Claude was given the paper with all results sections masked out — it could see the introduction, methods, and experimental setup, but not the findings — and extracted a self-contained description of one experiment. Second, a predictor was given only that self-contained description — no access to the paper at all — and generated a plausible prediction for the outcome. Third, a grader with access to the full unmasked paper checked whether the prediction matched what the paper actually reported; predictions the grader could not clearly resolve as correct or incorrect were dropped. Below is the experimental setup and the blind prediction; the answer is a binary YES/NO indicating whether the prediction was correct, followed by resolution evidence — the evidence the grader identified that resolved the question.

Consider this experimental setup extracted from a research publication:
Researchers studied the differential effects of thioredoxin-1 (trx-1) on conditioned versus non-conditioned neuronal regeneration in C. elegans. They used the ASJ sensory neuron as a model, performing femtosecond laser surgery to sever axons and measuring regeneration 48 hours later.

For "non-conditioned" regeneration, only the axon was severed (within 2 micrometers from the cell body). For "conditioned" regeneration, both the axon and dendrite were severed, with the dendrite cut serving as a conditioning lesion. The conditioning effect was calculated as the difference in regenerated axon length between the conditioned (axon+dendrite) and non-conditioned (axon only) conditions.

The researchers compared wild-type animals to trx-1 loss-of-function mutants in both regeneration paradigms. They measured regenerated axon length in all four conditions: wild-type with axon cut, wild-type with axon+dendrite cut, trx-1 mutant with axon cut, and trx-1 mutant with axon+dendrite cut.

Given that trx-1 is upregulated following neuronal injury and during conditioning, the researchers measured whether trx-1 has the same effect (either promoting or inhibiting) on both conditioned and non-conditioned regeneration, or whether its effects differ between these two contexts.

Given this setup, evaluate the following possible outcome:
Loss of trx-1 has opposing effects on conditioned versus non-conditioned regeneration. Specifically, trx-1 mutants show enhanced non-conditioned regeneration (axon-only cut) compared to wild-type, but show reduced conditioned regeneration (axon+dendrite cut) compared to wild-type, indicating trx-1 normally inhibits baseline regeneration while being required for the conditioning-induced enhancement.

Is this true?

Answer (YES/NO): YES